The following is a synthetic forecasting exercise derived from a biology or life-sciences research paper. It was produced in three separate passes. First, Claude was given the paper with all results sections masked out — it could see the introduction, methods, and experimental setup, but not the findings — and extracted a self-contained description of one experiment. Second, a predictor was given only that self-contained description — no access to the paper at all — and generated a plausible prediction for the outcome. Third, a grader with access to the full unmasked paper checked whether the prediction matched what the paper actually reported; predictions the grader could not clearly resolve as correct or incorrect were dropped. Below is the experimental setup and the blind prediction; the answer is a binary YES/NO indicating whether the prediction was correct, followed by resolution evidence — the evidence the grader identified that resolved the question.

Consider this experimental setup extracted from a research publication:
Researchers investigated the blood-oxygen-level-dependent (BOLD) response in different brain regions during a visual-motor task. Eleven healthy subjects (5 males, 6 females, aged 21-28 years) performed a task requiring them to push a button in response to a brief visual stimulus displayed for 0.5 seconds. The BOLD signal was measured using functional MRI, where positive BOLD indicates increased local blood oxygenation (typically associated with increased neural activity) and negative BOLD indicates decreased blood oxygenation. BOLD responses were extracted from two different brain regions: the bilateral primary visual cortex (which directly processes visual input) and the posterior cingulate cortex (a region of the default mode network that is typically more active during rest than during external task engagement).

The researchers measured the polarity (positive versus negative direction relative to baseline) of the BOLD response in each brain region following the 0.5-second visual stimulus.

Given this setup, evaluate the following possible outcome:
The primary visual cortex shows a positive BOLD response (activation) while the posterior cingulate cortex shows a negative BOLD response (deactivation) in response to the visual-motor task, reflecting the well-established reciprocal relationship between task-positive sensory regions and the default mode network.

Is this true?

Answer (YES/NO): YES